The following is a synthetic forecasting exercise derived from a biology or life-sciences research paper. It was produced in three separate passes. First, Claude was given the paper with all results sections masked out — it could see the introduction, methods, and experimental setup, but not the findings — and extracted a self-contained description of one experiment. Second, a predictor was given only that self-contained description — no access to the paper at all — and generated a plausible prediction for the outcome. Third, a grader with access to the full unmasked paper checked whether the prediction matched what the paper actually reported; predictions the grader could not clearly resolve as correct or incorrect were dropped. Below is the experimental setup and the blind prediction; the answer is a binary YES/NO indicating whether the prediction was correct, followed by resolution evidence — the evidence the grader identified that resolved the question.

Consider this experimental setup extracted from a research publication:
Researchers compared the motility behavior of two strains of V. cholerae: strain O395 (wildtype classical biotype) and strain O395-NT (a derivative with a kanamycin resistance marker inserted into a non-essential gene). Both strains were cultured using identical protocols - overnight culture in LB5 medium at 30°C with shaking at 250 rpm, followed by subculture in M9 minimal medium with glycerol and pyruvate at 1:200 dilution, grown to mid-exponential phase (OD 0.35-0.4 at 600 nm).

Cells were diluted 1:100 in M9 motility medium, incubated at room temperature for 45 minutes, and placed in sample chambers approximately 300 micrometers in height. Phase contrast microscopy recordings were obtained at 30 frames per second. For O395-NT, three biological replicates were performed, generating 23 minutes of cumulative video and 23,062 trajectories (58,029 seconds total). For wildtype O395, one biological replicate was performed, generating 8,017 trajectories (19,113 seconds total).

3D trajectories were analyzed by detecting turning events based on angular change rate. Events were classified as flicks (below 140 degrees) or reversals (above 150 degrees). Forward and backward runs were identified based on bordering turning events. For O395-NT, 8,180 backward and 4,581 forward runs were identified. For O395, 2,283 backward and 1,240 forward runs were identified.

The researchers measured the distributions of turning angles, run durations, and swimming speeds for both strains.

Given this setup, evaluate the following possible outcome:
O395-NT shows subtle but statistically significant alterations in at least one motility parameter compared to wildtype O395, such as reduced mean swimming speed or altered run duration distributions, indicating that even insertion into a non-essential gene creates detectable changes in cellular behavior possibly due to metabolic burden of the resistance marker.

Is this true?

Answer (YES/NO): NO